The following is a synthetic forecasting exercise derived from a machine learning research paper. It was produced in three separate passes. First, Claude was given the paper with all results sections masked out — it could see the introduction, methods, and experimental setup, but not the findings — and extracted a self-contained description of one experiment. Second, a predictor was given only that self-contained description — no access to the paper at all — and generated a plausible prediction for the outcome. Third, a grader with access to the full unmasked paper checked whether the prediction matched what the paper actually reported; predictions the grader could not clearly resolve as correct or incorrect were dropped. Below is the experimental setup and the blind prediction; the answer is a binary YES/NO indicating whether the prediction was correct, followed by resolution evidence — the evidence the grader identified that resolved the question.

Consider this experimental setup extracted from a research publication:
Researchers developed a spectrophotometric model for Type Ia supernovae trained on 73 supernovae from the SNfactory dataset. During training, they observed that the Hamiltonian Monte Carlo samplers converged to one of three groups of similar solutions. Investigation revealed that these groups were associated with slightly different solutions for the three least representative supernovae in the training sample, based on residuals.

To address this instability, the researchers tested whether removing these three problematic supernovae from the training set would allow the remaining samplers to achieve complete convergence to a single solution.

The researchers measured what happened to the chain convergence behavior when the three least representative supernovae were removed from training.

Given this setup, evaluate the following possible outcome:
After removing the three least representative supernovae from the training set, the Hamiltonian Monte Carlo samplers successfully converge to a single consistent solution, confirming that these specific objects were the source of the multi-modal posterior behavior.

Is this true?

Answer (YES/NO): NO